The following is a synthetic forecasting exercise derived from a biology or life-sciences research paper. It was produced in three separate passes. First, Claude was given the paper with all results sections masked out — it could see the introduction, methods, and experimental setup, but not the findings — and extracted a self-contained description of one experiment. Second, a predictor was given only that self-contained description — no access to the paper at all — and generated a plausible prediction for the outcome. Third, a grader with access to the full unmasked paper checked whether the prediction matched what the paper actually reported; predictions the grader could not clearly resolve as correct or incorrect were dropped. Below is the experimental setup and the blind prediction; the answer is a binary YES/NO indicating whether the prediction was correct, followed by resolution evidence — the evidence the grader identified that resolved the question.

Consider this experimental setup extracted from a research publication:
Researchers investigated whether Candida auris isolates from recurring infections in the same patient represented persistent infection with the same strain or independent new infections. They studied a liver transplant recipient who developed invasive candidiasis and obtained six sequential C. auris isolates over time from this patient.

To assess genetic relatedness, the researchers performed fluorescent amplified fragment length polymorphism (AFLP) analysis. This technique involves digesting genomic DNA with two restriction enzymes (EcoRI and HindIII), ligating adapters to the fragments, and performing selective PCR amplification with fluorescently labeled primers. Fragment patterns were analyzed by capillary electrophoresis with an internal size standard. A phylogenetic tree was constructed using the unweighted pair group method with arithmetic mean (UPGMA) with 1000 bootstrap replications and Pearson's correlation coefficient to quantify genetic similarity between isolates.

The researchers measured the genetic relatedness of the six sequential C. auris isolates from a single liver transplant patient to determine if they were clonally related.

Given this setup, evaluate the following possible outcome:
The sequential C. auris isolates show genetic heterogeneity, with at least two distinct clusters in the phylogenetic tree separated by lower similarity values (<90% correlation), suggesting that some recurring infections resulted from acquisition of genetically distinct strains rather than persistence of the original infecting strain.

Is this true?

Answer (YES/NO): NO